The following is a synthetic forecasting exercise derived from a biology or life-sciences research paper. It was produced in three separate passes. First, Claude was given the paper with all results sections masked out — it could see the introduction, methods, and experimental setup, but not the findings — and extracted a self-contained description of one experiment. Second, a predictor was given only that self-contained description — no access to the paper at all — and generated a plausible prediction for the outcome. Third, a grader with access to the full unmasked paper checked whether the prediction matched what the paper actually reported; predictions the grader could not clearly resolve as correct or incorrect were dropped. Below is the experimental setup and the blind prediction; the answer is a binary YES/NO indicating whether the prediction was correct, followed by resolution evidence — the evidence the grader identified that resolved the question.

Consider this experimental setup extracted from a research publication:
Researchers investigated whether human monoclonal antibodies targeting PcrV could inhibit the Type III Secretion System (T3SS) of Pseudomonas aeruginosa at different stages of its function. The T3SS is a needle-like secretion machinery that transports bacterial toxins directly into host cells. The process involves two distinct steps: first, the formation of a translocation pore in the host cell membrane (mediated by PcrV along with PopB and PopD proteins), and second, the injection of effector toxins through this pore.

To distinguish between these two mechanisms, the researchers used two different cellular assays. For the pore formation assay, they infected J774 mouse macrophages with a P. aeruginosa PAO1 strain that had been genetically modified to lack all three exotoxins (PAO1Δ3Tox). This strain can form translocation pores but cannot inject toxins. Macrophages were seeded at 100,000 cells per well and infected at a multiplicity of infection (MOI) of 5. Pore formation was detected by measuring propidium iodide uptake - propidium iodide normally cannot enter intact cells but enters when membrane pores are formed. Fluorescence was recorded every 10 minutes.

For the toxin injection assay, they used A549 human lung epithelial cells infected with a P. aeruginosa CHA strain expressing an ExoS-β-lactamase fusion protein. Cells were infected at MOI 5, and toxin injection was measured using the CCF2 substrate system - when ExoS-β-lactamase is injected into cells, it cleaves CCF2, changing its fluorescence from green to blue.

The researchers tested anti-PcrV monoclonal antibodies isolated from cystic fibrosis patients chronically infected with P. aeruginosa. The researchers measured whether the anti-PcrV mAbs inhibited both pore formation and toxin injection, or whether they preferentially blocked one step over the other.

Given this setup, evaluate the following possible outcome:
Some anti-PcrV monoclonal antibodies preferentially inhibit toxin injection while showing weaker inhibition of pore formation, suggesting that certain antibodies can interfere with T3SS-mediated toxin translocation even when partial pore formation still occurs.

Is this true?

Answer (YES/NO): YES